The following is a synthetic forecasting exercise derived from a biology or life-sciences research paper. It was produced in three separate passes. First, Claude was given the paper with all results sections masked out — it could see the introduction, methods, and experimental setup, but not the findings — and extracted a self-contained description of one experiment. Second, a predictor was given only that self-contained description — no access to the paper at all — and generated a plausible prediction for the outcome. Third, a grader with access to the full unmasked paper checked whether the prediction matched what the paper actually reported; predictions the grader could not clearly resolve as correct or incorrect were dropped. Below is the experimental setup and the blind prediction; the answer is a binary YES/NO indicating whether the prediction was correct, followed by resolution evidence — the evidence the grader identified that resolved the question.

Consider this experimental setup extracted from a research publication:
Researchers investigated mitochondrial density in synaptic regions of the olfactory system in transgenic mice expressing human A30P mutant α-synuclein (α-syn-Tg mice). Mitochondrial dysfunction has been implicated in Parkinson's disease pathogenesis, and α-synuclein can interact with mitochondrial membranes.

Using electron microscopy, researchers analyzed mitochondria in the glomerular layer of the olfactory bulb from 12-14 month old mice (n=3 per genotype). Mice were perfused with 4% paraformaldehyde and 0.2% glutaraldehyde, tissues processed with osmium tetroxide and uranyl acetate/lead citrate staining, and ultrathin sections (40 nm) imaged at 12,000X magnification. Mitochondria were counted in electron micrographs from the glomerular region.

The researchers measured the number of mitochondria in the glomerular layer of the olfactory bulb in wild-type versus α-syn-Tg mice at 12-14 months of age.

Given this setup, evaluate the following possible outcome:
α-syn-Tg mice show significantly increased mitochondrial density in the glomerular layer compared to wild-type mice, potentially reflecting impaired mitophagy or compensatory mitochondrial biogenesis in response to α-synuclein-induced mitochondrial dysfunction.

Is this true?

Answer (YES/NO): NO